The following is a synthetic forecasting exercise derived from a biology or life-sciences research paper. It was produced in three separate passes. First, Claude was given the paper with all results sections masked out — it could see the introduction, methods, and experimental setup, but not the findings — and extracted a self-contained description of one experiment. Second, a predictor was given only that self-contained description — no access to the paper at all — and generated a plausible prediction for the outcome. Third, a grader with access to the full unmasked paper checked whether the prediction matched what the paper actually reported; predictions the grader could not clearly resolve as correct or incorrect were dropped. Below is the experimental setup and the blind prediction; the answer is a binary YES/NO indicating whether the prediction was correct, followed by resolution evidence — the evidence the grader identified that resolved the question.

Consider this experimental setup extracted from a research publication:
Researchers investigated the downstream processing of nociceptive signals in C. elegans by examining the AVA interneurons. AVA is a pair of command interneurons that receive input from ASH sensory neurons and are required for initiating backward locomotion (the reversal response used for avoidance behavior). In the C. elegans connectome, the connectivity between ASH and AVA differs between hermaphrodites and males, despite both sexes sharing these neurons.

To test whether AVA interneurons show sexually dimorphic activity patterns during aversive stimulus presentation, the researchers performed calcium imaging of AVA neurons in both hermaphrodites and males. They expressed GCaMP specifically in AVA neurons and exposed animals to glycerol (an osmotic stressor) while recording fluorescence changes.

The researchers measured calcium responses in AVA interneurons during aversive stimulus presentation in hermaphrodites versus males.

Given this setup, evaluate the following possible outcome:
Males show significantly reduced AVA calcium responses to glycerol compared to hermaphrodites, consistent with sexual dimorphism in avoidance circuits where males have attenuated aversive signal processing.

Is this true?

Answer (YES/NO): YES